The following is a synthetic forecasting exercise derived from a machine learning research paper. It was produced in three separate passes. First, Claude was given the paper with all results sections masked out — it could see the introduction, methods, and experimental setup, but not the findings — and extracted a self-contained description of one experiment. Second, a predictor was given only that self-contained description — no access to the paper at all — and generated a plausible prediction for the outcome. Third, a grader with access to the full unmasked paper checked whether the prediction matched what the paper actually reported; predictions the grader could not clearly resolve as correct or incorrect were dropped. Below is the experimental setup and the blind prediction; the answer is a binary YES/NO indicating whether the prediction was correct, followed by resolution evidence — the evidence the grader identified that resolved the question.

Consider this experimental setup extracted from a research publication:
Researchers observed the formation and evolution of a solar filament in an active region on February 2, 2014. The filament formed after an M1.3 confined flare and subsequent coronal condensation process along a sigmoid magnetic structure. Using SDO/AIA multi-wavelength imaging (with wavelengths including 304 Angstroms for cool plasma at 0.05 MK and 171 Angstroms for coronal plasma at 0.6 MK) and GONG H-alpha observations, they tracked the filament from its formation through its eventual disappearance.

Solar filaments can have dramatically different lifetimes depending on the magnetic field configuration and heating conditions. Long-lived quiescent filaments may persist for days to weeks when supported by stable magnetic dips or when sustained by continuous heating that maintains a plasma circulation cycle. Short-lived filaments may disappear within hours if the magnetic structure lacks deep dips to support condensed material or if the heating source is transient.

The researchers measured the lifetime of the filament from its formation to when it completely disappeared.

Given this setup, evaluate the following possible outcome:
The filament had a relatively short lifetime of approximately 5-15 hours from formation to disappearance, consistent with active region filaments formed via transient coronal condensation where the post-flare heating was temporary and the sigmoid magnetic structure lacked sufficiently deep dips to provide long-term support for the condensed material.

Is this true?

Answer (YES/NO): NO